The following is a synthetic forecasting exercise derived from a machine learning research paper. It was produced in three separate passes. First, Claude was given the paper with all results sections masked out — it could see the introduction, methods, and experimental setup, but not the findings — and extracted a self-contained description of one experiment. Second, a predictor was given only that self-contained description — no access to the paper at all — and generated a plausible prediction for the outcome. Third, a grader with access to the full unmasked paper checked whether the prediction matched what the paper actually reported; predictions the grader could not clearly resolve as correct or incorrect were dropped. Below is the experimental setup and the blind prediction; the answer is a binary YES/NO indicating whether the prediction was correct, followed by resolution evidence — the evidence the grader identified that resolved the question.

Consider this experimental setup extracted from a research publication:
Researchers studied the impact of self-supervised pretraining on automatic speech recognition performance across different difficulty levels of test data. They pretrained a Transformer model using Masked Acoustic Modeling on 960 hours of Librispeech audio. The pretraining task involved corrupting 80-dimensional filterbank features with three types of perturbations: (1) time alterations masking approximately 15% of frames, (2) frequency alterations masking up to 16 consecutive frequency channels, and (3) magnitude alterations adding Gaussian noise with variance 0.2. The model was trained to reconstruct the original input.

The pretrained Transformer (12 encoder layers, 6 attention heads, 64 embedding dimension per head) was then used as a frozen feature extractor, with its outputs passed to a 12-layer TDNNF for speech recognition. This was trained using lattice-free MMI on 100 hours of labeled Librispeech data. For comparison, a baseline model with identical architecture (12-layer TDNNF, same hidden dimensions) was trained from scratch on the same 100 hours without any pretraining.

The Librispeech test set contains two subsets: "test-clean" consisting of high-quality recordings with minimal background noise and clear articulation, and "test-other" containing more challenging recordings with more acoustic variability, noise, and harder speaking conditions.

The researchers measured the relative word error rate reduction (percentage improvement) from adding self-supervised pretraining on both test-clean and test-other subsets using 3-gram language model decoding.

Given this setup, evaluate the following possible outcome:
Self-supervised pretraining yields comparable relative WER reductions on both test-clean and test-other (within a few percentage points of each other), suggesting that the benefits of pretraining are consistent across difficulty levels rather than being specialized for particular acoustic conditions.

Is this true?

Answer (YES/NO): NO